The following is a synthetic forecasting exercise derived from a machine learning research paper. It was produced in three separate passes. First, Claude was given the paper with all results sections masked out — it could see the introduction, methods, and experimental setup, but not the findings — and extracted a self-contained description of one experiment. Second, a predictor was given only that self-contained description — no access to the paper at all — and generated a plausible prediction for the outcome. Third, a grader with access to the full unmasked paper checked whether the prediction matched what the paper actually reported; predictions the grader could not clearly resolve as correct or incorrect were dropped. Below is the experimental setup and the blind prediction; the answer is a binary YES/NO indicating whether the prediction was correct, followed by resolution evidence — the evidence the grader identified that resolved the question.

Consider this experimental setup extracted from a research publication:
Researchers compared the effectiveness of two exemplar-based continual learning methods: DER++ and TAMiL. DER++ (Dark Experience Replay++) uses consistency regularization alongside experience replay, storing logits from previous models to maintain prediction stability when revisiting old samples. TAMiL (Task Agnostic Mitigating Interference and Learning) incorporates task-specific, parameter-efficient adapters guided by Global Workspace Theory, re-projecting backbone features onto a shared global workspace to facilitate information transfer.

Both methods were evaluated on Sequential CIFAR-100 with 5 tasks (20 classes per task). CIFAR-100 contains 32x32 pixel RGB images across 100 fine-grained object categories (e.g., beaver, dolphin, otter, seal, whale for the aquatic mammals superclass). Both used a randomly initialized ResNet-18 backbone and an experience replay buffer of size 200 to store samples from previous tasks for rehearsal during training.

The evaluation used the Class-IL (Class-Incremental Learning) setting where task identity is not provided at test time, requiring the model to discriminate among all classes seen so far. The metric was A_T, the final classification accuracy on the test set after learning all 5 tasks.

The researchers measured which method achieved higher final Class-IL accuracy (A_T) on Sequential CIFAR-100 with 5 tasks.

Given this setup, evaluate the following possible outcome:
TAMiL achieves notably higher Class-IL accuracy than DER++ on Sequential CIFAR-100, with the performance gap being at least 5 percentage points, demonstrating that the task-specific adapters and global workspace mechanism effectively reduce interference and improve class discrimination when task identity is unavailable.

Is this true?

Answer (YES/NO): YES